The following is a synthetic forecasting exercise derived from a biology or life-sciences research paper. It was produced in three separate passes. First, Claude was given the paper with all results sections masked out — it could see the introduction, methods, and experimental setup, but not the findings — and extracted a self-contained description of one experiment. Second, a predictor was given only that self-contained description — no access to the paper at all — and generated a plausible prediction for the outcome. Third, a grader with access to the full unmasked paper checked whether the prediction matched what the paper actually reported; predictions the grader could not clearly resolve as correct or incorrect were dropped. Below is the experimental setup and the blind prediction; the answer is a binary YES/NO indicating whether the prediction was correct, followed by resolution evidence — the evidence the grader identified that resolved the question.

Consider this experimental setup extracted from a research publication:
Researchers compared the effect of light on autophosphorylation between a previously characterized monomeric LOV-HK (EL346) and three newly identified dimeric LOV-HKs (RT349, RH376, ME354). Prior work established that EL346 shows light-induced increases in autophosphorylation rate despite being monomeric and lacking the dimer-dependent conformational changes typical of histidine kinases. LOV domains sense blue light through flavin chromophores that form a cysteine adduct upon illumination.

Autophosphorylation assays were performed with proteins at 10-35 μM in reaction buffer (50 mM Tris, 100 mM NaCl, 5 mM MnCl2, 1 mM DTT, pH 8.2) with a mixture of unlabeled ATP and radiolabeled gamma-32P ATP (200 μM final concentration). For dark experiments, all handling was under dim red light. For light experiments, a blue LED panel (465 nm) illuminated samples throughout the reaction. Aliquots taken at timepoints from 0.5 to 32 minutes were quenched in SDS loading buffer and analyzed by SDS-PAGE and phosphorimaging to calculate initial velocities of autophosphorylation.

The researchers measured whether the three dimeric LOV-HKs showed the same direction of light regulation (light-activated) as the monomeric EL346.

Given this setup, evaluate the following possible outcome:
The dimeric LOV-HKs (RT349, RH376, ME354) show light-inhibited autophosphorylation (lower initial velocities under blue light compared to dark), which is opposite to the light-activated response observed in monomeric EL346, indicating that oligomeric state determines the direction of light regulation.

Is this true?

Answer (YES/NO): NO